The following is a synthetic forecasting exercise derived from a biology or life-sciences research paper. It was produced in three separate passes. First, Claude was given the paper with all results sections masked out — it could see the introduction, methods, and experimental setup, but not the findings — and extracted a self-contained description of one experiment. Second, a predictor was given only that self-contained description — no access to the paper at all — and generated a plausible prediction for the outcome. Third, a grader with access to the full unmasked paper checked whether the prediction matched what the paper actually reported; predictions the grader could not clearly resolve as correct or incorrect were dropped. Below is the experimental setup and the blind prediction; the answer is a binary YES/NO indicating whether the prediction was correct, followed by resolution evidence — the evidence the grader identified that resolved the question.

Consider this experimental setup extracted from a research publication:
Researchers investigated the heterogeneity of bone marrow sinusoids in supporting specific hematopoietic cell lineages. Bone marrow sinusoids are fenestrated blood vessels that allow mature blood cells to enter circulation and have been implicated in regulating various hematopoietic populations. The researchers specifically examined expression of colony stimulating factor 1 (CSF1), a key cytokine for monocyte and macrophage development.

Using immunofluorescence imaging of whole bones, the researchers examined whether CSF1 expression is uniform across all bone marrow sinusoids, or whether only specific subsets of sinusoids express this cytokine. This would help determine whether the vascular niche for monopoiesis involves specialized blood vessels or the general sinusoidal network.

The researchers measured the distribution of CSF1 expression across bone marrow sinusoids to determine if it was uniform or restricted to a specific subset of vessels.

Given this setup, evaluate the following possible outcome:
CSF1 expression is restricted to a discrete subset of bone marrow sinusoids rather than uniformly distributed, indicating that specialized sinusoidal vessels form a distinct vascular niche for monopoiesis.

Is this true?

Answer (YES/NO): YES